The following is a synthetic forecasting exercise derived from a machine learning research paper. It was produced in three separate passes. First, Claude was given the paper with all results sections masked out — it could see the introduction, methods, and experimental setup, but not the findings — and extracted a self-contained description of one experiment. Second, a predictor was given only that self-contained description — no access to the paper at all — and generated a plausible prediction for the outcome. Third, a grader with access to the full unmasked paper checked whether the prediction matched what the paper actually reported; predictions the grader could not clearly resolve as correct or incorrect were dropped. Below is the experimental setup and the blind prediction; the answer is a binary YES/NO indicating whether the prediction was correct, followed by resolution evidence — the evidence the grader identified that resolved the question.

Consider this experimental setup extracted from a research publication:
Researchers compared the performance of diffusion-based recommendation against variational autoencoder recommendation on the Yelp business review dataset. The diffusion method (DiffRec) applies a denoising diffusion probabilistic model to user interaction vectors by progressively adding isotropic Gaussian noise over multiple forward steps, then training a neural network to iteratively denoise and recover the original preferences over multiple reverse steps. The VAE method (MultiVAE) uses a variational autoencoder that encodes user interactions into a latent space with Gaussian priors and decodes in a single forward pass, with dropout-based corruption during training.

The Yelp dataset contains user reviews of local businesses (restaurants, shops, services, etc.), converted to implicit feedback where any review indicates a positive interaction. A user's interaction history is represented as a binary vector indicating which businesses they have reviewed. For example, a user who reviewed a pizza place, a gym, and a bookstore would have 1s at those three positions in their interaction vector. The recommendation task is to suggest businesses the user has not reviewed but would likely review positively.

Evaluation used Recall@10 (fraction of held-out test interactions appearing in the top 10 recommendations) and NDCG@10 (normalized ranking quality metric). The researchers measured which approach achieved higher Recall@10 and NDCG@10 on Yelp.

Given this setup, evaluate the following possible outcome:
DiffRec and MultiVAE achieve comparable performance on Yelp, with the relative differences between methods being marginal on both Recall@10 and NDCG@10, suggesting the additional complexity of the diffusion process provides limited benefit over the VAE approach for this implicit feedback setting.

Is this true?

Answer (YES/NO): NO